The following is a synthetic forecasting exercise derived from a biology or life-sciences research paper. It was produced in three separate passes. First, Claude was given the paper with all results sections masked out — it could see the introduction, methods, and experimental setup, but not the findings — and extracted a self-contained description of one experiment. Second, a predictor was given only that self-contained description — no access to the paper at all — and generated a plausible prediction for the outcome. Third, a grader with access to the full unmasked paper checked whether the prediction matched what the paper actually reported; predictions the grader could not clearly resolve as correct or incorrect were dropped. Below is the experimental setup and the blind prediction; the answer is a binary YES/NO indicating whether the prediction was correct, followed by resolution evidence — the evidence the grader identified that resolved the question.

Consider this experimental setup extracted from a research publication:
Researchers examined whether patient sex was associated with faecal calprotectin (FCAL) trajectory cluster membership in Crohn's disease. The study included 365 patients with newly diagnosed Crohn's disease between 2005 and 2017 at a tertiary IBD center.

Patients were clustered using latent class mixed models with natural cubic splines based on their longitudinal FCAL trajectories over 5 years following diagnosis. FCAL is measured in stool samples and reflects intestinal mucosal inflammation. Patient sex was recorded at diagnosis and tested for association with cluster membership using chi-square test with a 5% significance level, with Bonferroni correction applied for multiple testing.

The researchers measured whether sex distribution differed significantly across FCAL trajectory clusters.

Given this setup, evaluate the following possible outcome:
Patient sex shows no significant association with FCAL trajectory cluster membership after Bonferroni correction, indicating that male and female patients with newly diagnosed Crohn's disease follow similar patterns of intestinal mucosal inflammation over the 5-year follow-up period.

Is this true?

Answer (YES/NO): YES